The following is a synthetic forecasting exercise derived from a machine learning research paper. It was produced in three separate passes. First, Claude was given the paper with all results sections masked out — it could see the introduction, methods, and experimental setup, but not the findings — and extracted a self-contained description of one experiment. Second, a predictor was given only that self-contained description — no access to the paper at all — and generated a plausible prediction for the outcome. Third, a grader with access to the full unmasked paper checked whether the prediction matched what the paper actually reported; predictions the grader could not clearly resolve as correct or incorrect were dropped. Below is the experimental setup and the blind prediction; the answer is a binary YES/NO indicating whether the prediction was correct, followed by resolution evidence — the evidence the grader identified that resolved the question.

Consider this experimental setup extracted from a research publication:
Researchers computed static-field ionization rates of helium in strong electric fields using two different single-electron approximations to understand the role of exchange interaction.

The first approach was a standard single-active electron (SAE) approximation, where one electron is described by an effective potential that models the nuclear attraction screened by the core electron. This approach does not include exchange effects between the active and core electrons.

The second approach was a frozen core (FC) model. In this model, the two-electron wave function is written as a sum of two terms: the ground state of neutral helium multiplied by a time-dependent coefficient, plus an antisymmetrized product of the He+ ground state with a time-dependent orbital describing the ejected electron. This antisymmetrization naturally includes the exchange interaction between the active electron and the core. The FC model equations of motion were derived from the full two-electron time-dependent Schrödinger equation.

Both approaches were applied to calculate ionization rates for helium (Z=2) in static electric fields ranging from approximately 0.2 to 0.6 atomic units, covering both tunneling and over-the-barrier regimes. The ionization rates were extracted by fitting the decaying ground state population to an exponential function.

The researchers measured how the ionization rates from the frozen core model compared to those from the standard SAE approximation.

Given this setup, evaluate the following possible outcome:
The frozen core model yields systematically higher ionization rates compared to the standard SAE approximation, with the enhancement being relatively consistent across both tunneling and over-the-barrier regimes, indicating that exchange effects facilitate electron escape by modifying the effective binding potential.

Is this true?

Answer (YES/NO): NO